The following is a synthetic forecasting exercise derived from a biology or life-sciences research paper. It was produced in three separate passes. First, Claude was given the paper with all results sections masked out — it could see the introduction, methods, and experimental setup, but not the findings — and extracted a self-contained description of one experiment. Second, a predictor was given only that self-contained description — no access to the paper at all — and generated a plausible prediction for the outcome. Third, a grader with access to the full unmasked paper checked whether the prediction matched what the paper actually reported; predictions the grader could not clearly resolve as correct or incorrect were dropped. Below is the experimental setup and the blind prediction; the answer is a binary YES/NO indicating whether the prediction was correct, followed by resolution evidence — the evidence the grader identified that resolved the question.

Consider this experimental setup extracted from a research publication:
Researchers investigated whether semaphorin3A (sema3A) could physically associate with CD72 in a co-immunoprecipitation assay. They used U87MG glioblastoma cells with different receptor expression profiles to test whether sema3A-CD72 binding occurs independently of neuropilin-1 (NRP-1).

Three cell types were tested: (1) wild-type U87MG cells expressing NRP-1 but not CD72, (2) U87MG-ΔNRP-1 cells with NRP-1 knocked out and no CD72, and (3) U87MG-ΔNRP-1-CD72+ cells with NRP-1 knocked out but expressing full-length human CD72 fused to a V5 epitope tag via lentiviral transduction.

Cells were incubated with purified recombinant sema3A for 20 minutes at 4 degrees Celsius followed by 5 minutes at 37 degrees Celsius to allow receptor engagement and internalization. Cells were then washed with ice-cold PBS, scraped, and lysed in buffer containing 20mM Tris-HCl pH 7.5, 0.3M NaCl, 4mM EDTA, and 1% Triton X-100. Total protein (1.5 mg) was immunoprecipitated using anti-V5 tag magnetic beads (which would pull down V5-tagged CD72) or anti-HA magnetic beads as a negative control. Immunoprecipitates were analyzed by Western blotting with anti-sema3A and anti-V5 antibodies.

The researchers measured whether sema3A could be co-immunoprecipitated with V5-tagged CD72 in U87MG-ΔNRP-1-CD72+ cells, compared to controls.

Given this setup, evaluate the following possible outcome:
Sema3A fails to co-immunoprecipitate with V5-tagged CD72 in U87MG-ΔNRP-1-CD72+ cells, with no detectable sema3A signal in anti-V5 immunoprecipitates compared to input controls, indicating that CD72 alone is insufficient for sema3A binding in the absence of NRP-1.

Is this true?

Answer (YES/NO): NO